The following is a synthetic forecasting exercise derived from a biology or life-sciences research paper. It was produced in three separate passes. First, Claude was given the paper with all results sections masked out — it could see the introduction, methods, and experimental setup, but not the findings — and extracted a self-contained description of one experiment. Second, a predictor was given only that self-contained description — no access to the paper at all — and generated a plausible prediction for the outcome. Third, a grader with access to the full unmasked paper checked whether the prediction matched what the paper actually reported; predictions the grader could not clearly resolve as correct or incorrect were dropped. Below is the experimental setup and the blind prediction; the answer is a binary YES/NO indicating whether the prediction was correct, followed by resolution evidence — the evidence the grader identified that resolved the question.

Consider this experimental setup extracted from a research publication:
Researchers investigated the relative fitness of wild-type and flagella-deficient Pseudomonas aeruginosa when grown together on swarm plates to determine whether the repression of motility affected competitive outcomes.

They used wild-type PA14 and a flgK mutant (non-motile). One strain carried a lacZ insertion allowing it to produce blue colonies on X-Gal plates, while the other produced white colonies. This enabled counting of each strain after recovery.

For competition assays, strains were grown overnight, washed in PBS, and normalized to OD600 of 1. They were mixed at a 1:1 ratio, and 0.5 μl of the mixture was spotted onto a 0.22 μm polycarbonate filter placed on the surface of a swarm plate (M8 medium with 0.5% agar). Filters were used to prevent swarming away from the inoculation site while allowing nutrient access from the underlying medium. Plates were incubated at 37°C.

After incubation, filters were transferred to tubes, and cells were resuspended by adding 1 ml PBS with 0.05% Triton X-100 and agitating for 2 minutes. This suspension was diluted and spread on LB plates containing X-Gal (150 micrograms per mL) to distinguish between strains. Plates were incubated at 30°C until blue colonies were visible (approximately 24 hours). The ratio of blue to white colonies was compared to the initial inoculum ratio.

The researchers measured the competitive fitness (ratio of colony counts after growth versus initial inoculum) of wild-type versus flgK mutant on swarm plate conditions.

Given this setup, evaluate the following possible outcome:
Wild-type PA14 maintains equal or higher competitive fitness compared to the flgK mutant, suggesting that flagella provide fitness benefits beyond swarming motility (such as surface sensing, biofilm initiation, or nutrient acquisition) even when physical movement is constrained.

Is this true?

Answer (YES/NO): YES